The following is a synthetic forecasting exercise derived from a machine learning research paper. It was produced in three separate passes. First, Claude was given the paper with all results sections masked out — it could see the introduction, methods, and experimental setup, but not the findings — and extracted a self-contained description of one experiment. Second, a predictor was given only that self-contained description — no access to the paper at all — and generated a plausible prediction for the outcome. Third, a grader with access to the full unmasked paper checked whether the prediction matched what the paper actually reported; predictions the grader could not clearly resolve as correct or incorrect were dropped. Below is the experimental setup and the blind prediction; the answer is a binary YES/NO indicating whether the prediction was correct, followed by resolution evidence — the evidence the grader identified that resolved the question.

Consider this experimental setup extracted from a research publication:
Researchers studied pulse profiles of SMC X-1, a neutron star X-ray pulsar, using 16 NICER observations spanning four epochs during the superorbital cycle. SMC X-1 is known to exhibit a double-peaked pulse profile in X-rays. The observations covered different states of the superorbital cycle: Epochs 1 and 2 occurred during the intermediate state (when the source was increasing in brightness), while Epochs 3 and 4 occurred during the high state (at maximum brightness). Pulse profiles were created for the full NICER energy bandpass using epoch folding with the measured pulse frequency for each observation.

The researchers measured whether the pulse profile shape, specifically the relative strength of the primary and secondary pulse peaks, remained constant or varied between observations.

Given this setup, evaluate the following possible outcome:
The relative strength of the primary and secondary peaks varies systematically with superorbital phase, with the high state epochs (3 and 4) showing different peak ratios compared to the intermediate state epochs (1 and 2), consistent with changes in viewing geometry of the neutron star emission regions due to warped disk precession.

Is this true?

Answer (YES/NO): NO